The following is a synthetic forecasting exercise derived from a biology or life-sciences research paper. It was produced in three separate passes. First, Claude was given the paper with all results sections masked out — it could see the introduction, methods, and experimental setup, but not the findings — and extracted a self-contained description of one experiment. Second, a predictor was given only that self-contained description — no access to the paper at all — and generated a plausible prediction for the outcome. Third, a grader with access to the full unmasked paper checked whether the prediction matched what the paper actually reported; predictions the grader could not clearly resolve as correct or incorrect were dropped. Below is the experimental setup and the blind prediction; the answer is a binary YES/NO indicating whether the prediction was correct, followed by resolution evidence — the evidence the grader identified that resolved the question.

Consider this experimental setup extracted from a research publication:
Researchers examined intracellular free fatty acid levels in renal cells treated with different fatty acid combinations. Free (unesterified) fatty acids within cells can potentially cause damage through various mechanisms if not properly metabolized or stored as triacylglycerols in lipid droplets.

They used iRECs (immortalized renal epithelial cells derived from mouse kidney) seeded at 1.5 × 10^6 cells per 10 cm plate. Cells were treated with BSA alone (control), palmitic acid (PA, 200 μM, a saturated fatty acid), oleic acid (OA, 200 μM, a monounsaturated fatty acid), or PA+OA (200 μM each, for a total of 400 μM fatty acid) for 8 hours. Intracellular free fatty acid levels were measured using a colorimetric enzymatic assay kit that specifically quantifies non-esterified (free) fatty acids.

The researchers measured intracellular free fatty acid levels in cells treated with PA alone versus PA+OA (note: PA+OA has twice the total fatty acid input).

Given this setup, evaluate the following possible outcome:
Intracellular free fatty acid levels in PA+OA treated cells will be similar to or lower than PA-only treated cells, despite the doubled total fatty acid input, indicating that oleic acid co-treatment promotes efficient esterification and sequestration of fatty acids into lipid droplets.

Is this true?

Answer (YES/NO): YES